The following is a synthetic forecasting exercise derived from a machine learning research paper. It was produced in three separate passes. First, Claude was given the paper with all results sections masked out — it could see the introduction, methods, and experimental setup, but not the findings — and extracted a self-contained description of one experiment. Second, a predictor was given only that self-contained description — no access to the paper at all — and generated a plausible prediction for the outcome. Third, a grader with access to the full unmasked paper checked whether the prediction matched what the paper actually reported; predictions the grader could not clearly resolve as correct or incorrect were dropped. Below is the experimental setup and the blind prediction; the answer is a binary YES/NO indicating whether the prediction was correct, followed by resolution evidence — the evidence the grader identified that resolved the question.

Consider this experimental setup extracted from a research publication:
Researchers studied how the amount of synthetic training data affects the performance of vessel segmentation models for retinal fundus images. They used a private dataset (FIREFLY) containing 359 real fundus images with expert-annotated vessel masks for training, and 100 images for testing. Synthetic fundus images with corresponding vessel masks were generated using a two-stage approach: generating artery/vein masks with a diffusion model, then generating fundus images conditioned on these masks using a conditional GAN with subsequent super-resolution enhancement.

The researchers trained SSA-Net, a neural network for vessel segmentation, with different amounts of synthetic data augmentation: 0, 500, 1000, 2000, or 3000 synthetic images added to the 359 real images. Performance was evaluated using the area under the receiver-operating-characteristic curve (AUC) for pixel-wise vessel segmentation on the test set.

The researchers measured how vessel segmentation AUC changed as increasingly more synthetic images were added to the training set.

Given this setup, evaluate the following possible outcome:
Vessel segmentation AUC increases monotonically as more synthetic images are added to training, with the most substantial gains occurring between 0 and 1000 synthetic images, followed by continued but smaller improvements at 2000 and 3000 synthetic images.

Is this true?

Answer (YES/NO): YES